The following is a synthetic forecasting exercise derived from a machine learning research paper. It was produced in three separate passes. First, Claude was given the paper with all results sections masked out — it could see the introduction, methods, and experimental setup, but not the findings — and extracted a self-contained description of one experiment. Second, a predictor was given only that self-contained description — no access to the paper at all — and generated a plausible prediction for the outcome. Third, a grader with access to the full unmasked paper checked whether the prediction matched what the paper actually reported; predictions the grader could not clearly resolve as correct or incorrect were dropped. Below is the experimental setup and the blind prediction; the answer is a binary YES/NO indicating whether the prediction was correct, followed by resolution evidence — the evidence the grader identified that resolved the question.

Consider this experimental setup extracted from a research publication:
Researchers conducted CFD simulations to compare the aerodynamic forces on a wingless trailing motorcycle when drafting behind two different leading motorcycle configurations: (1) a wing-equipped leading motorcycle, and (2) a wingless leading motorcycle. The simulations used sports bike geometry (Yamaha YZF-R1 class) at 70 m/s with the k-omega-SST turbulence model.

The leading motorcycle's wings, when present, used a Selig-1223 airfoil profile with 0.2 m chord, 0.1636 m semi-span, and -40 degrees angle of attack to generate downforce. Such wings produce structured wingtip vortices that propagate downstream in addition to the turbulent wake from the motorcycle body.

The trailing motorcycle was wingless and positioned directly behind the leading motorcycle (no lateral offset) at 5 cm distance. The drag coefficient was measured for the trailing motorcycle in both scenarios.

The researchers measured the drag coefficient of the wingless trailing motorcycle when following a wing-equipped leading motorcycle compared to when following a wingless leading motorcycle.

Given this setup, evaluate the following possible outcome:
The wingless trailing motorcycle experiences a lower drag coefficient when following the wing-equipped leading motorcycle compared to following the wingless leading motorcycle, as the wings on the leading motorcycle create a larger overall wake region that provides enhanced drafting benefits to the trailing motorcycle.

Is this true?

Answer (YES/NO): YES